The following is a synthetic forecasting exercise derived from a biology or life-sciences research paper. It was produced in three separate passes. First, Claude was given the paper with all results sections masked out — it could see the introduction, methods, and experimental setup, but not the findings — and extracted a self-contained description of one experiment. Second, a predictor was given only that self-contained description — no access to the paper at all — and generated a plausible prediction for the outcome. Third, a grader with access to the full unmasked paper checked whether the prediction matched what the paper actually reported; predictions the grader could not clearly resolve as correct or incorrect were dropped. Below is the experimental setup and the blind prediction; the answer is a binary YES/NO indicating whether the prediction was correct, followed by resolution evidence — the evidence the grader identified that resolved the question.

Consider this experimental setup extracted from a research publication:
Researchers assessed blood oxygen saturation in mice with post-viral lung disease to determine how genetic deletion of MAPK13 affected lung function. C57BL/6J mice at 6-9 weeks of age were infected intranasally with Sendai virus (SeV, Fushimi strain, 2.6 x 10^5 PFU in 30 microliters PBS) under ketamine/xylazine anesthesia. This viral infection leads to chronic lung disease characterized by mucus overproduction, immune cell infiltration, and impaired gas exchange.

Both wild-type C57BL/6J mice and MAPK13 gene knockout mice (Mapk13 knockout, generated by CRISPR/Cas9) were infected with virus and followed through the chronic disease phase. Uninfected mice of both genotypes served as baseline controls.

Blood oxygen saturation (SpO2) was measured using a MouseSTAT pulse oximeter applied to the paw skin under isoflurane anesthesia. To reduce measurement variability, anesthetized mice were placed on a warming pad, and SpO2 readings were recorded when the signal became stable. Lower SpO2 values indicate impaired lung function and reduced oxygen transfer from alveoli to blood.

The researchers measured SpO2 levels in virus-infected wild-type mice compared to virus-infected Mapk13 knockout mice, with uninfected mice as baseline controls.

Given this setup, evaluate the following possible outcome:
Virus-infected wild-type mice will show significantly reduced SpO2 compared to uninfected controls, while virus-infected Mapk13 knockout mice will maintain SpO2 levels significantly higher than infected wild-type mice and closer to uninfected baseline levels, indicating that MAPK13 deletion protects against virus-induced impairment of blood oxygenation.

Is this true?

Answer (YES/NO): YES